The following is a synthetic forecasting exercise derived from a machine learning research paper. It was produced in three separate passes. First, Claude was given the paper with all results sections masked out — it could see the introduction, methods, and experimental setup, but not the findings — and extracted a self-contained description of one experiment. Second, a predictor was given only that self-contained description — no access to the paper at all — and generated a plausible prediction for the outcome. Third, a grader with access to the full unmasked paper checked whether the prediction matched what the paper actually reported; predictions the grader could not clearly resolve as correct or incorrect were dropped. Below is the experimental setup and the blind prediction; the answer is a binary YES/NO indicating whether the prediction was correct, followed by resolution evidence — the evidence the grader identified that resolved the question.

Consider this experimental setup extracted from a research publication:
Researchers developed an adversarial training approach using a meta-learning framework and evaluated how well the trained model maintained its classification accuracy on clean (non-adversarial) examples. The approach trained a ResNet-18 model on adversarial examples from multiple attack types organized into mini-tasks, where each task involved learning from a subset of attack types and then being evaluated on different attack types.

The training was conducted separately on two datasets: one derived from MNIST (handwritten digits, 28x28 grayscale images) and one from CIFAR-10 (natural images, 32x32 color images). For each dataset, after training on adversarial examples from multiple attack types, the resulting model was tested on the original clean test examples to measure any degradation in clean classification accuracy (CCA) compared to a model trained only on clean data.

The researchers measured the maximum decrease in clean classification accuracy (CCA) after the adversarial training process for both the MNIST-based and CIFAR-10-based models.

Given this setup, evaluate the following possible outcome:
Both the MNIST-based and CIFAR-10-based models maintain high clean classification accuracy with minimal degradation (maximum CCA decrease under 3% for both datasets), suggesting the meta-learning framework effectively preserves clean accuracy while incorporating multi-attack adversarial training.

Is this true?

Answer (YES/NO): NO